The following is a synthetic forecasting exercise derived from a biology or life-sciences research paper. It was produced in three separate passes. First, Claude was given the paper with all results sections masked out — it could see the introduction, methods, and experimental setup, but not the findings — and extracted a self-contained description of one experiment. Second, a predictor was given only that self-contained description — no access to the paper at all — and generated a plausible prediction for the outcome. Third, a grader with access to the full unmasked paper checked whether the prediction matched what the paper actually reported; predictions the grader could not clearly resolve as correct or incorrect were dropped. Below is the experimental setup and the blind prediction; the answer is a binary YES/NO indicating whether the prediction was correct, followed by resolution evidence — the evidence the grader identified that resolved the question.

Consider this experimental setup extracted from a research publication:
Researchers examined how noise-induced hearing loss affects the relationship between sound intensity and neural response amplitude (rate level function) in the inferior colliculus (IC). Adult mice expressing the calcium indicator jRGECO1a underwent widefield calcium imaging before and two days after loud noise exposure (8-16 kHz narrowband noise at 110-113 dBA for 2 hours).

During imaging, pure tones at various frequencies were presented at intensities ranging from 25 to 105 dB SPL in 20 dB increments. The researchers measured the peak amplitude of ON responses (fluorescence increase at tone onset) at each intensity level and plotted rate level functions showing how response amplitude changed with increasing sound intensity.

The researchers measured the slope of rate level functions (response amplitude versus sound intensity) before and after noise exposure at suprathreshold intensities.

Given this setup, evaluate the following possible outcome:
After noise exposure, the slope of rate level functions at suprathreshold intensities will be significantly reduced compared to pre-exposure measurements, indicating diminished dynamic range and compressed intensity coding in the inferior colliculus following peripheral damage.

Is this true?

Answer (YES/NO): NO